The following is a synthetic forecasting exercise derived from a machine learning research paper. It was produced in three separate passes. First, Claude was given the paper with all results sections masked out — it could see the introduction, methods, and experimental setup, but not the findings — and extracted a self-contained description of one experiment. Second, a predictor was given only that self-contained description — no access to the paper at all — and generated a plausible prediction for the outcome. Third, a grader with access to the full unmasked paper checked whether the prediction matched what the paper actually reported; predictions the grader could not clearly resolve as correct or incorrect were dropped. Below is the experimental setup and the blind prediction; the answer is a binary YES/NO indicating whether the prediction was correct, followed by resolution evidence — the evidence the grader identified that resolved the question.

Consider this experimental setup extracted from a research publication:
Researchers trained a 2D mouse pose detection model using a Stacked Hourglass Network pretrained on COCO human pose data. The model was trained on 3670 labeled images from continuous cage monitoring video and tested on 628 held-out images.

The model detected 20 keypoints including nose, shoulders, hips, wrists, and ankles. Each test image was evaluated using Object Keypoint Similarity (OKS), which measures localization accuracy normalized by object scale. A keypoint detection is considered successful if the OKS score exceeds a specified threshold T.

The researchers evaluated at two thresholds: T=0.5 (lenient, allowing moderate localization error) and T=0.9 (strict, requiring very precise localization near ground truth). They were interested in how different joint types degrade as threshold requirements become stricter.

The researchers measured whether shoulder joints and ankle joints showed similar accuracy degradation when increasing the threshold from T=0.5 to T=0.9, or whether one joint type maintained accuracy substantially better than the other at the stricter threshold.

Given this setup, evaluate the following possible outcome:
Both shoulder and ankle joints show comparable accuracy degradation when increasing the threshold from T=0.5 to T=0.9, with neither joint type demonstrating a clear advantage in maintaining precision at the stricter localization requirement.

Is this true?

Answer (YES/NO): NO